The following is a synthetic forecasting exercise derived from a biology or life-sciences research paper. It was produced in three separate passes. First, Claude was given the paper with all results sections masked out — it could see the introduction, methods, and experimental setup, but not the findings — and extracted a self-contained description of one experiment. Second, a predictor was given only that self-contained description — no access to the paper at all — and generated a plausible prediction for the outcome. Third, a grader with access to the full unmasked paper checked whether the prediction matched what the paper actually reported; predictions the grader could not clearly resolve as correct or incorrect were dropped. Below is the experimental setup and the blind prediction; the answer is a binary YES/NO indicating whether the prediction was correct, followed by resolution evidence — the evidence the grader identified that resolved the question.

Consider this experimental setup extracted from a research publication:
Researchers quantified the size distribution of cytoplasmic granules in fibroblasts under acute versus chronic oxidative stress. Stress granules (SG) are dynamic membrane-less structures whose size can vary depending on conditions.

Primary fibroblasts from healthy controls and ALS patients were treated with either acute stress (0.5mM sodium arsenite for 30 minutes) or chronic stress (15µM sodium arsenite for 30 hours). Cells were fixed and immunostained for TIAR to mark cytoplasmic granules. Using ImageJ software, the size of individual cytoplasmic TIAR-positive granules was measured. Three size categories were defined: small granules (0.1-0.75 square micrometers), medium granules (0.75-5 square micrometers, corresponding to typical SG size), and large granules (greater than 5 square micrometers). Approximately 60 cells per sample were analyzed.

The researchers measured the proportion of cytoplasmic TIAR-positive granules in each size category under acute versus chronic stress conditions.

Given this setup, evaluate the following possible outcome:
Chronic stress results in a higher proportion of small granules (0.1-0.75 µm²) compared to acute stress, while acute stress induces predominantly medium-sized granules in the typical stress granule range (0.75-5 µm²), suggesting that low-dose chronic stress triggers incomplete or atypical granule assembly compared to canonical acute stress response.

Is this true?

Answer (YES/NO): NO